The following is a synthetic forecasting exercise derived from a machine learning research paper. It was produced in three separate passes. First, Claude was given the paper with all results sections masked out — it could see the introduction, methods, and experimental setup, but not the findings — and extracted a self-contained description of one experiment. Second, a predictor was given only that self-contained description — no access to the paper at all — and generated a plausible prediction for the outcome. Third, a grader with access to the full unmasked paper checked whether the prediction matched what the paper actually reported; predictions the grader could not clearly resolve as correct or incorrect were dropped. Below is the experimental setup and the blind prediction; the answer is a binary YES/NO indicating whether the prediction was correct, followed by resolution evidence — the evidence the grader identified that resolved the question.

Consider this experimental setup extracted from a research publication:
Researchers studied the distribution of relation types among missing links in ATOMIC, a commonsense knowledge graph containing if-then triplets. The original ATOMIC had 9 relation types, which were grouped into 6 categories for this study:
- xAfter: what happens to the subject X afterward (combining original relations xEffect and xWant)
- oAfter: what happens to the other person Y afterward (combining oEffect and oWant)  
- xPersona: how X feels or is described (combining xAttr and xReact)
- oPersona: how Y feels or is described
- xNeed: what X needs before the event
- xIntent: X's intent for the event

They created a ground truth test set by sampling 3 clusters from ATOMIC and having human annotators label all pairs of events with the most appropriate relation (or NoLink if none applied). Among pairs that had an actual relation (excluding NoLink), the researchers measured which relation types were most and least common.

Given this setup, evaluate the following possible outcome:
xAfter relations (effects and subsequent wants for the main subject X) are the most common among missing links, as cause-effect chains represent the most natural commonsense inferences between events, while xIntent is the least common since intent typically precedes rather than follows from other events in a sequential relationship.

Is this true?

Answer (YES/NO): NO